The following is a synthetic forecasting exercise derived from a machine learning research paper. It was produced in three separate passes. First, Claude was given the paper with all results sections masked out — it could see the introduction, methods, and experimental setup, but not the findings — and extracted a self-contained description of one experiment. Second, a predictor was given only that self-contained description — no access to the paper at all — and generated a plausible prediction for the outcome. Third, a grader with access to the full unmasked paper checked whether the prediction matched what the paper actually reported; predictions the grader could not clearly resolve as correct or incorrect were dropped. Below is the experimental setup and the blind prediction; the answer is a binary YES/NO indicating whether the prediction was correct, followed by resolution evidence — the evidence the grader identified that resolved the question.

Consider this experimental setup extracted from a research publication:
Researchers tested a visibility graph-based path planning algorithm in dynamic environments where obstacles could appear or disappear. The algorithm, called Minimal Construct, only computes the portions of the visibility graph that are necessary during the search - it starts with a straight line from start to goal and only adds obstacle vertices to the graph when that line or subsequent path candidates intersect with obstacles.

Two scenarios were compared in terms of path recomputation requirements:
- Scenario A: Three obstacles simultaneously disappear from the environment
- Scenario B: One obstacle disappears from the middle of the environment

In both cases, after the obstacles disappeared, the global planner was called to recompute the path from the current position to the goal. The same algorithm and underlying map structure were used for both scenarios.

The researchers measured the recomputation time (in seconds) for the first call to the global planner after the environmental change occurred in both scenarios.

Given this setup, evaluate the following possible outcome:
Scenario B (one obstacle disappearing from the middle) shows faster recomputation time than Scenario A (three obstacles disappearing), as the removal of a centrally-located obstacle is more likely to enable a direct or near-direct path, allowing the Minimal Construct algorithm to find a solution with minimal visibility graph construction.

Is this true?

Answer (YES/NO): NO